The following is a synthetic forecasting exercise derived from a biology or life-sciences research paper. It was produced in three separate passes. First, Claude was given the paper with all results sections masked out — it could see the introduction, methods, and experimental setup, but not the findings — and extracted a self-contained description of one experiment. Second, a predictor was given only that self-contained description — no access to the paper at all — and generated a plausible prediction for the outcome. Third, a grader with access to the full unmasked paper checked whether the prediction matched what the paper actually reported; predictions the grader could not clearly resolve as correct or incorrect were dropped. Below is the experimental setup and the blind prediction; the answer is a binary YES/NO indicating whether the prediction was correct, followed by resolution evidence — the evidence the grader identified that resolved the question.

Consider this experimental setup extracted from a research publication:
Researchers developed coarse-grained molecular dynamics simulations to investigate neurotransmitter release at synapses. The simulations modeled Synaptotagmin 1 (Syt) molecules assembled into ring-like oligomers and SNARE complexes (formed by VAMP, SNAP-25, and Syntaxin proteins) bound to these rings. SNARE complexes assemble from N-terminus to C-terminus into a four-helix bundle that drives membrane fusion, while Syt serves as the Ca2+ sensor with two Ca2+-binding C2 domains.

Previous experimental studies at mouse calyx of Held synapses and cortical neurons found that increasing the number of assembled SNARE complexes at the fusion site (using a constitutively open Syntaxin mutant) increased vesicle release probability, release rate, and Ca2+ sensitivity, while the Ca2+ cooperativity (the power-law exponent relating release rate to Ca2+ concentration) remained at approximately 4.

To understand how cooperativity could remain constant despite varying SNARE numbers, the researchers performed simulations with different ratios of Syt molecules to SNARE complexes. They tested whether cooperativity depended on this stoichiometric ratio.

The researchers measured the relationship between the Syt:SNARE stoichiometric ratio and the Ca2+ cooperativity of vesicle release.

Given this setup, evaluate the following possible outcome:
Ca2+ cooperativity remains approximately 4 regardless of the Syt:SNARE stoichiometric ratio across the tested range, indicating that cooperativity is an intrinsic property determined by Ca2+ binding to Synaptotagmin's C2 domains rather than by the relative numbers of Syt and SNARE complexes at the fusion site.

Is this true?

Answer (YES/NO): NO